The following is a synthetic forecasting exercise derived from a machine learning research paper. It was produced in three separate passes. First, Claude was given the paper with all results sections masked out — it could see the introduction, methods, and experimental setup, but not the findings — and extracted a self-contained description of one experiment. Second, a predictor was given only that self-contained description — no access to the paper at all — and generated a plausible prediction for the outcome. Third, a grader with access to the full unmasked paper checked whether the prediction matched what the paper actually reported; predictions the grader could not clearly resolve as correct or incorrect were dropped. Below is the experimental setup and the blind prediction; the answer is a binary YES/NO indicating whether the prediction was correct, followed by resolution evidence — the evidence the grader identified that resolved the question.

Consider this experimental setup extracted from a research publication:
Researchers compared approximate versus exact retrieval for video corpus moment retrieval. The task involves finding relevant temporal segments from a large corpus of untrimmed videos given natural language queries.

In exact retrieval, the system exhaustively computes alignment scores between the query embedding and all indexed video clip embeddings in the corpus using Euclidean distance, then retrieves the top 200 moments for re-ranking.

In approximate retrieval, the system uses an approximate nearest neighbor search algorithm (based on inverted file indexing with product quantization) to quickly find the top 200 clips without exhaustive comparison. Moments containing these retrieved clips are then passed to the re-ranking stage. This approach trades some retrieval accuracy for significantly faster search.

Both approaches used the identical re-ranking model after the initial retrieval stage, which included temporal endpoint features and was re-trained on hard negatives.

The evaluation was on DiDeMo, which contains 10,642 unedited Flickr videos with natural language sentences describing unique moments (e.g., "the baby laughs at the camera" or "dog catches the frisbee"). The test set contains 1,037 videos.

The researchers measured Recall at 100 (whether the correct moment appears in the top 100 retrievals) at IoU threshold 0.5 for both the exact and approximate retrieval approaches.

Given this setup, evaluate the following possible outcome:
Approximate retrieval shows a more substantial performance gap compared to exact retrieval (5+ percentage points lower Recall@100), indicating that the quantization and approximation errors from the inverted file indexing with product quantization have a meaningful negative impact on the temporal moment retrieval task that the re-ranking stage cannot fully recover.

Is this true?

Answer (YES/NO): YES